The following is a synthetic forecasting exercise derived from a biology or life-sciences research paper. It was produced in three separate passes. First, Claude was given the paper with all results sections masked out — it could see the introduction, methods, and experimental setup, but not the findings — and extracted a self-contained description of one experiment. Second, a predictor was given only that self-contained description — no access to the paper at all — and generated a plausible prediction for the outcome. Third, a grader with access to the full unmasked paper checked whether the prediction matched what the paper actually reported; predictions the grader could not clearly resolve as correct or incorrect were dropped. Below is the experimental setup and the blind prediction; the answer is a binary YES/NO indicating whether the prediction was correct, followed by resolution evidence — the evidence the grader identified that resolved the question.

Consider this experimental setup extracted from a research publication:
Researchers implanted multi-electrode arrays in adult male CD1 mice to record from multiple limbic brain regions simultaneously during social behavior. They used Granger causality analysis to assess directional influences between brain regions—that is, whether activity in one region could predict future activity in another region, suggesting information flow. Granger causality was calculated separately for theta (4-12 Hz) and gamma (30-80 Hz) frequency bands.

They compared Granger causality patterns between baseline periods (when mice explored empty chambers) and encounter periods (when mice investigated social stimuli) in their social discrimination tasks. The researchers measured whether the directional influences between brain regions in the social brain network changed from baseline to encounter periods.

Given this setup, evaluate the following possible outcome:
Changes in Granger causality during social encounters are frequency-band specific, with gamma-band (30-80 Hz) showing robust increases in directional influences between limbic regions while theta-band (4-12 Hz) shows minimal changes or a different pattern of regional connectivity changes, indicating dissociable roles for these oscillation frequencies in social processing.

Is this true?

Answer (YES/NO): NO